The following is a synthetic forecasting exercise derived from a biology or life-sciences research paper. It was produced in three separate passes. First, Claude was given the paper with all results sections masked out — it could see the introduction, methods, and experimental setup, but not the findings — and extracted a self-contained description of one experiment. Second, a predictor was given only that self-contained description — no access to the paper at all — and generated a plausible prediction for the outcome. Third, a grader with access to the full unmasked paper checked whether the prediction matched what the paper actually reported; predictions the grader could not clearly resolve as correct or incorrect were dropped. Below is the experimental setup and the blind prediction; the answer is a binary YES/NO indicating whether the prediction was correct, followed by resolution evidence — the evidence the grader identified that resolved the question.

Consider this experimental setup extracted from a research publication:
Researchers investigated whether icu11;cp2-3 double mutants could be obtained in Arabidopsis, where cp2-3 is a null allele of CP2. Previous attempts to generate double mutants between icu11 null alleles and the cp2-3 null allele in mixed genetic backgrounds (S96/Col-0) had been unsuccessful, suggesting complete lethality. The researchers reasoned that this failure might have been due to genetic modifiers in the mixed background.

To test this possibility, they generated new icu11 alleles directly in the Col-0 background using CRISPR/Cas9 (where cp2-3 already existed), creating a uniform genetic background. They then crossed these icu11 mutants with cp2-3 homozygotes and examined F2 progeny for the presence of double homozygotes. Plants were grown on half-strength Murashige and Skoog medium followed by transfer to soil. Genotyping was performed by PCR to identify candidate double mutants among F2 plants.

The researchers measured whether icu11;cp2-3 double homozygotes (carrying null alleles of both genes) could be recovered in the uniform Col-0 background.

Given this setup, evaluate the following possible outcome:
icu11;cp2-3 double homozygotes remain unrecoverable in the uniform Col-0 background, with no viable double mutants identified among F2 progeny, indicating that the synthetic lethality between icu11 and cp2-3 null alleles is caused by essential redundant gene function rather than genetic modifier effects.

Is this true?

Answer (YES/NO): YES